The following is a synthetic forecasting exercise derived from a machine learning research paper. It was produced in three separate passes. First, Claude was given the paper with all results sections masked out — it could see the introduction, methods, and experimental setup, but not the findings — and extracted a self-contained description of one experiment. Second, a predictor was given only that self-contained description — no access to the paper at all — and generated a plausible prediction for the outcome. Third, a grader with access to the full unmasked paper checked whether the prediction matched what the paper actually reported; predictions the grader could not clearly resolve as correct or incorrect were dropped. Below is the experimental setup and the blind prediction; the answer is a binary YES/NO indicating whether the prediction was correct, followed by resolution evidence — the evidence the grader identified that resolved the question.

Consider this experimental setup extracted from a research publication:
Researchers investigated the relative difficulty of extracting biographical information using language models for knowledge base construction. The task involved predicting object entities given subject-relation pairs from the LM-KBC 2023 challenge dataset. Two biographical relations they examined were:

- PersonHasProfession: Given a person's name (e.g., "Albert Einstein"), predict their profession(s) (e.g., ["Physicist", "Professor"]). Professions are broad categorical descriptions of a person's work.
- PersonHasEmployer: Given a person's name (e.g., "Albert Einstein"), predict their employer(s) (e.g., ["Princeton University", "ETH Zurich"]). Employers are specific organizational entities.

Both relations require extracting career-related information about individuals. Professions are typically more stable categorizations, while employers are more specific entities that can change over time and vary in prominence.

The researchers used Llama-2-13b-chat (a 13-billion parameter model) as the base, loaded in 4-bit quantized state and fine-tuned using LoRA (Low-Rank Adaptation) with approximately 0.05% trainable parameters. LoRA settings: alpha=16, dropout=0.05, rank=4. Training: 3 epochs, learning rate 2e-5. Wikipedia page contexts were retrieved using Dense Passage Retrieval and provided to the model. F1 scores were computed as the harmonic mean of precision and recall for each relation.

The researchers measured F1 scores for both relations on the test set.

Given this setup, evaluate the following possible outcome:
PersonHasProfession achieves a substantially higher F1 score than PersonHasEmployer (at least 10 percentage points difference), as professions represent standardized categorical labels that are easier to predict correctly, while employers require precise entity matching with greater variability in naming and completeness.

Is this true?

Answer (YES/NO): YES